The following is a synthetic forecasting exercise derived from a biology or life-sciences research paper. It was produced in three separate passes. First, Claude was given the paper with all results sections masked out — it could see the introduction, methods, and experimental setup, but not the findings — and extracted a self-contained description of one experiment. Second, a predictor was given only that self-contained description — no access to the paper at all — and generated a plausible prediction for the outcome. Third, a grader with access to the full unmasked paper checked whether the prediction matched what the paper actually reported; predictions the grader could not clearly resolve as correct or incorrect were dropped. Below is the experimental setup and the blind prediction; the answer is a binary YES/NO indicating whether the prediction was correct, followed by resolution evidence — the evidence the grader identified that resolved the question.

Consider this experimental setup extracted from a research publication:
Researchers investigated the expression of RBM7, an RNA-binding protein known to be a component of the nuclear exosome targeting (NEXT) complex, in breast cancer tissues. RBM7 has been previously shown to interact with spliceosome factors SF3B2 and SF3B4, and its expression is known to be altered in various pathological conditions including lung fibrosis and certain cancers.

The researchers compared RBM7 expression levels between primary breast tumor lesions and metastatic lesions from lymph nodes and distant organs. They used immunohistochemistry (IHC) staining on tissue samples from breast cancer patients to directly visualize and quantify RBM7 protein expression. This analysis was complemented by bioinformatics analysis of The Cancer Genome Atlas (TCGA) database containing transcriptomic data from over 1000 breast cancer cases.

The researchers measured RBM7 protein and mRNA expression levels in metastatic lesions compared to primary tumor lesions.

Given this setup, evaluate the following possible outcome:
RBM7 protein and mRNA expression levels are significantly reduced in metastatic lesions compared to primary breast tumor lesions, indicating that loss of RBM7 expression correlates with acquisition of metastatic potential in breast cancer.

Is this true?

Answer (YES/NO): YES